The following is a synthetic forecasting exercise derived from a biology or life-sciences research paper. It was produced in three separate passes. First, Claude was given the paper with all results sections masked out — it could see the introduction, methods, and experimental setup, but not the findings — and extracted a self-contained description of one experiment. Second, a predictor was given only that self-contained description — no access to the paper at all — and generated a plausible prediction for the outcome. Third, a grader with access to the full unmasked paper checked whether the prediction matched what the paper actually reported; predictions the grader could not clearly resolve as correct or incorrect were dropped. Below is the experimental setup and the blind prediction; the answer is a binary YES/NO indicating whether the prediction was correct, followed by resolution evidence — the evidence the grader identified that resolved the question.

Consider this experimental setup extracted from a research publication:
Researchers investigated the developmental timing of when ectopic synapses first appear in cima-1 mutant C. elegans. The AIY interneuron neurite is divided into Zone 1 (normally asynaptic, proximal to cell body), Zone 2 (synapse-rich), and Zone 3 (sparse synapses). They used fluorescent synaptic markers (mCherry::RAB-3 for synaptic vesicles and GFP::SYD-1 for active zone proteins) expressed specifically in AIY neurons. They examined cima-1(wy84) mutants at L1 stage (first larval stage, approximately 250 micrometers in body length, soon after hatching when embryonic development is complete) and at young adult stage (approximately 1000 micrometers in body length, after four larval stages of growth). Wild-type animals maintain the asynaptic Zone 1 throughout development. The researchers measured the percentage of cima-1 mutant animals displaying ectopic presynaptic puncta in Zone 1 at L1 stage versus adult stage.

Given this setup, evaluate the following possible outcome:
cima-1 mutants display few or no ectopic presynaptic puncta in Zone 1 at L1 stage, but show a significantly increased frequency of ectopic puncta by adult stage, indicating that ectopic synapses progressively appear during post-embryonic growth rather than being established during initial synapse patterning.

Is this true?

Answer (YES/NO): YES